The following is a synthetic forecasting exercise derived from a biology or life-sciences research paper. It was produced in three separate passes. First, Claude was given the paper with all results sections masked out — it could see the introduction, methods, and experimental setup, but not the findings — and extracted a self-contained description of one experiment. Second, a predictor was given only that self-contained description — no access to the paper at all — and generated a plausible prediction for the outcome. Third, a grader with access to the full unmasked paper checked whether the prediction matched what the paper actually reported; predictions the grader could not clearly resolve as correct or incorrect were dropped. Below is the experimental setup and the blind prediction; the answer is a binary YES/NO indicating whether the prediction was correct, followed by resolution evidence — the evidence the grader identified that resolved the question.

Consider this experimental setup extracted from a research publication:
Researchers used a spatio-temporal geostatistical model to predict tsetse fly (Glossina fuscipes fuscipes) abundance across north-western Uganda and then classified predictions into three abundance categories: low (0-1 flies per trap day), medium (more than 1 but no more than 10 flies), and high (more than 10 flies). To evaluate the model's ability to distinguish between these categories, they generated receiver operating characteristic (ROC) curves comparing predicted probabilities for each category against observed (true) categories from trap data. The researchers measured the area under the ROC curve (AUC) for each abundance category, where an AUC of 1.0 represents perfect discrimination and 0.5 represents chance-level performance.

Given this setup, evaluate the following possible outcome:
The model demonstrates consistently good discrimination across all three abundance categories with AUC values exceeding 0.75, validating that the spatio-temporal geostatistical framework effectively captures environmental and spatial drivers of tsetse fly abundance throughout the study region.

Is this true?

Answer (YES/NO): NO